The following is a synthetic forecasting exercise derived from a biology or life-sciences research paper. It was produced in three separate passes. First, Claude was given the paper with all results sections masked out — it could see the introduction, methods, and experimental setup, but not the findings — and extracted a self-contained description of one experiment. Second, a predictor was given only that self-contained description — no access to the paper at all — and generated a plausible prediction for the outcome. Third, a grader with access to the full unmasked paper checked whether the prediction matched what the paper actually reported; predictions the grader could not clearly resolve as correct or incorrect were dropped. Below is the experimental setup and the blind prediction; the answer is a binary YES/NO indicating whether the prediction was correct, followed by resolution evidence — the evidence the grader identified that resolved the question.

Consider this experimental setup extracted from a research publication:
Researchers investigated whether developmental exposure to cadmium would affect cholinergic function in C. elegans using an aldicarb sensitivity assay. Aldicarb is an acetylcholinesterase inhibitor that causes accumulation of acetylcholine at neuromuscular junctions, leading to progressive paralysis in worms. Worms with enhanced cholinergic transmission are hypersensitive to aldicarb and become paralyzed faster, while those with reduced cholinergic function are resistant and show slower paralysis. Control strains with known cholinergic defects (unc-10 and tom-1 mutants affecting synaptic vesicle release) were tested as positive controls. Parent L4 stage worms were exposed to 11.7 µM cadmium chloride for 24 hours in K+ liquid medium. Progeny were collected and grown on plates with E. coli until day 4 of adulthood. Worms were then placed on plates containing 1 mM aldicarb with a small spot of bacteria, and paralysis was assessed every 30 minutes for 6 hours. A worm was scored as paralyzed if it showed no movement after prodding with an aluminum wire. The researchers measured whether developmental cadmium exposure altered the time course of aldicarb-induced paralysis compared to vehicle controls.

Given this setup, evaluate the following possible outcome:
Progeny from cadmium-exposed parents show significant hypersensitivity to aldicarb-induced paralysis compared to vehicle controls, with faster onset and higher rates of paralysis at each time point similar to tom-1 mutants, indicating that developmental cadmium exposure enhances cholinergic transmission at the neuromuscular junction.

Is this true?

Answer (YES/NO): NO